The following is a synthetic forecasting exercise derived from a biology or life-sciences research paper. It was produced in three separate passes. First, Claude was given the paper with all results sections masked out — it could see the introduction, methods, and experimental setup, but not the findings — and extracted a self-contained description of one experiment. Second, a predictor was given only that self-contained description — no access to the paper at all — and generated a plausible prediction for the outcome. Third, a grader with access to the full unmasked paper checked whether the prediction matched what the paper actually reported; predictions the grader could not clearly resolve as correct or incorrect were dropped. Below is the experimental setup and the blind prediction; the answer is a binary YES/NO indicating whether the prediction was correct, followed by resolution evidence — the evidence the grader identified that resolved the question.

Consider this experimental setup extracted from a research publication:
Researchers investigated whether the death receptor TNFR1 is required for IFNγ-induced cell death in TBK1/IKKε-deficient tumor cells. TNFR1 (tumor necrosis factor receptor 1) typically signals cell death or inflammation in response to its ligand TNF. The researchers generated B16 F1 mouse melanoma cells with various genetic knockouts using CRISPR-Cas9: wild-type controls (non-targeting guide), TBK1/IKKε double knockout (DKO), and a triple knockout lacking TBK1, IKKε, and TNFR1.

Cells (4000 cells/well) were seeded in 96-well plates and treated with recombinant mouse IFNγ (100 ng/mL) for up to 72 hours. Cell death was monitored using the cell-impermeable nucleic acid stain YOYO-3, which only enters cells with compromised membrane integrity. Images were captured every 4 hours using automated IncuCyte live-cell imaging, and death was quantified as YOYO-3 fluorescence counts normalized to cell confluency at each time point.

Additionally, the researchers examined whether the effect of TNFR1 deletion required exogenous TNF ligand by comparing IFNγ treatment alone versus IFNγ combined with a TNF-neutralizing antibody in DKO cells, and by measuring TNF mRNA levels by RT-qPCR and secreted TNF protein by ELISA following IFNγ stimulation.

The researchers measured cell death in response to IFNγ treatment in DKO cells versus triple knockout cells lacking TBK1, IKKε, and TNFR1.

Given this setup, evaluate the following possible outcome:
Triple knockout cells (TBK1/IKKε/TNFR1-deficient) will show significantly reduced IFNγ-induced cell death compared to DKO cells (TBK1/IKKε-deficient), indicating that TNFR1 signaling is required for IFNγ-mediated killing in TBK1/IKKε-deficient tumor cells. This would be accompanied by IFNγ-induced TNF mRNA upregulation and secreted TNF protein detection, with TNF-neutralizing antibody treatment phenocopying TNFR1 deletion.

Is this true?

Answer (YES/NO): NO